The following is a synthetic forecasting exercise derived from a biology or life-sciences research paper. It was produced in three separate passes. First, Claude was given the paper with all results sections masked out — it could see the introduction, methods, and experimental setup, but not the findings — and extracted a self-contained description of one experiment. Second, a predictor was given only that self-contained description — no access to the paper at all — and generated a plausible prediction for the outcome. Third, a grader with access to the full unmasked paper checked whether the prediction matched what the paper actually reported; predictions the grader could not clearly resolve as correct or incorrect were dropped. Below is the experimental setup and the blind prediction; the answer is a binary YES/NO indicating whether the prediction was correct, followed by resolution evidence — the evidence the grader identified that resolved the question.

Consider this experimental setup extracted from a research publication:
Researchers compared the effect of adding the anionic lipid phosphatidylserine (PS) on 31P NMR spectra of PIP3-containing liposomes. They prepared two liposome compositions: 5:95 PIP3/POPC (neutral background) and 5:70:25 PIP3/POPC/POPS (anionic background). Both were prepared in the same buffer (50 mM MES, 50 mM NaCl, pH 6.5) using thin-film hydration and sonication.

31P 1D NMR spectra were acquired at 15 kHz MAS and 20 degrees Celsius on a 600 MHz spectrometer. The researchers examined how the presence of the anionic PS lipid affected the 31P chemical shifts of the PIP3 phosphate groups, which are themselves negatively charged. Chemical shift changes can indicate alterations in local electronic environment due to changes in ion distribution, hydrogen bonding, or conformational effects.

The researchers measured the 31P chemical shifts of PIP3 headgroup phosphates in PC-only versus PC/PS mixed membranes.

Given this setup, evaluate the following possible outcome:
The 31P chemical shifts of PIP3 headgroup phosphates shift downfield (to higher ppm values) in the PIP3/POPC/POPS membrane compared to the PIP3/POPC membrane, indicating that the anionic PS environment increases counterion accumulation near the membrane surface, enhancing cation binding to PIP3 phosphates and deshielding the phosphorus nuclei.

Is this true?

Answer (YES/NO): NO